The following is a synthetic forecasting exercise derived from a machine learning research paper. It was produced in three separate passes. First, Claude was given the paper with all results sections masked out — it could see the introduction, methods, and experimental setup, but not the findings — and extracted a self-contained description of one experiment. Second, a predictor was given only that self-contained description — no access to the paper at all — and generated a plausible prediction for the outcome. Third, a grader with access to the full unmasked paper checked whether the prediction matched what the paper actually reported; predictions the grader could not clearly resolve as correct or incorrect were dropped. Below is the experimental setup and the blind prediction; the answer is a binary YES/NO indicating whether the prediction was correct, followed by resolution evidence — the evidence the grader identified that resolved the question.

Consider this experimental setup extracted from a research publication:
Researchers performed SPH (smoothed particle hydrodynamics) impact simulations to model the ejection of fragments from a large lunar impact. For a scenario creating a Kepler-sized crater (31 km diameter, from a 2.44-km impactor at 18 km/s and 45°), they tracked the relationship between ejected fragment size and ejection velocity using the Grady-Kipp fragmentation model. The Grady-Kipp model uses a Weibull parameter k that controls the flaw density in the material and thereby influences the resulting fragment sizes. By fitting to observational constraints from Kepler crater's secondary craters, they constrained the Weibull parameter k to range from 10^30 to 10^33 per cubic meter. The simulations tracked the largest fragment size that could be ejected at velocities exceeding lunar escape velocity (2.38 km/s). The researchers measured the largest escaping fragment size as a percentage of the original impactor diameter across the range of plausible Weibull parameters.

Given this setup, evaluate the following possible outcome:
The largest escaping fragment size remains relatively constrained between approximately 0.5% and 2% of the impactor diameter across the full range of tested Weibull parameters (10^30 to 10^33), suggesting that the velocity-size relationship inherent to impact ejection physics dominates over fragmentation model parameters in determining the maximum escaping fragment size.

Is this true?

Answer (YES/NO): NO